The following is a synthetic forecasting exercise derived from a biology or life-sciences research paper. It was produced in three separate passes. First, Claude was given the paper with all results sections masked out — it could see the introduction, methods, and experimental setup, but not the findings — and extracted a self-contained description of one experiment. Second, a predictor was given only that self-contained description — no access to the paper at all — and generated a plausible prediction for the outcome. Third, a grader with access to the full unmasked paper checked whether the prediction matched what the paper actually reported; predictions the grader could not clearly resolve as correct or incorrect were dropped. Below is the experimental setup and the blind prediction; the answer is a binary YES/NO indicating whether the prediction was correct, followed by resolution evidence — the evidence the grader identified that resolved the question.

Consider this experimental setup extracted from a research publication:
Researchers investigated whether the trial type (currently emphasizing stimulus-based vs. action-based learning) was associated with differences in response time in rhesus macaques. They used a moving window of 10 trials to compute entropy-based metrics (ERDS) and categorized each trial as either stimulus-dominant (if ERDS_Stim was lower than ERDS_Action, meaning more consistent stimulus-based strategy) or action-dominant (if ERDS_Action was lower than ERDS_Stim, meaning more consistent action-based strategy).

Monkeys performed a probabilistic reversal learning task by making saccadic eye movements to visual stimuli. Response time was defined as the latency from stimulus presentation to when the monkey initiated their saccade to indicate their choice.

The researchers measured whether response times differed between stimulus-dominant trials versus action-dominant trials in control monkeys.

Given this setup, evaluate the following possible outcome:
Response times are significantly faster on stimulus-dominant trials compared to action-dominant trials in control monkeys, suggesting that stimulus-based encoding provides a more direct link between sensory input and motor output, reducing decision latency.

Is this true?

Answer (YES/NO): NO